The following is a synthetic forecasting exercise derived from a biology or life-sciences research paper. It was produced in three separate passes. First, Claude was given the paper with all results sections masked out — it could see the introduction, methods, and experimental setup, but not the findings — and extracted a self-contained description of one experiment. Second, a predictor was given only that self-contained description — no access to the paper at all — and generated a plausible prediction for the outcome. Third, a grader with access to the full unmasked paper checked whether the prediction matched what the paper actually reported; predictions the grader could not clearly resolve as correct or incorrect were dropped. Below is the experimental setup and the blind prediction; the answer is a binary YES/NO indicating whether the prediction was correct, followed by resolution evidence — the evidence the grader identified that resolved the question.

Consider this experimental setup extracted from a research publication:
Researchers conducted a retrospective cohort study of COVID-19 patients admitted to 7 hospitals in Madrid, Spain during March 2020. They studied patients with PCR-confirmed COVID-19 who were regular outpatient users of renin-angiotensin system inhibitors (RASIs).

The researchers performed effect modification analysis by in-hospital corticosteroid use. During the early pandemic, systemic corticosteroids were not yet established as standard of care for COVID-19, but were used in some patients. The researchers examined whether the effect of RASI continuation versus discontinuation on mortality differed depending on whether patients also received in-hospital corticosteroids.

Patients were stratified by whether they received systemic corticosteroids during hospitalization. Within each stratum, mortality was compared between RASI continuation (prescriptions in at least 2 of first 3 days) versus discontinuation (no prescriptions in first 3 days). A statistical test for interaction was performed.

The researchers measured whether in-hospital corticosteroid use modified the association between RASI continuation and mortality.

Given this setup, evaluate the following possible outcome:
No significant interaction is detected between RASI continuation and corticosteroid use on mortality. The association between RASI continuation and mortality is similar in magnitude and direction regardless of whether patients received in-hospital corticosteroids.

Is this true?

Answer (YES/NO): YES